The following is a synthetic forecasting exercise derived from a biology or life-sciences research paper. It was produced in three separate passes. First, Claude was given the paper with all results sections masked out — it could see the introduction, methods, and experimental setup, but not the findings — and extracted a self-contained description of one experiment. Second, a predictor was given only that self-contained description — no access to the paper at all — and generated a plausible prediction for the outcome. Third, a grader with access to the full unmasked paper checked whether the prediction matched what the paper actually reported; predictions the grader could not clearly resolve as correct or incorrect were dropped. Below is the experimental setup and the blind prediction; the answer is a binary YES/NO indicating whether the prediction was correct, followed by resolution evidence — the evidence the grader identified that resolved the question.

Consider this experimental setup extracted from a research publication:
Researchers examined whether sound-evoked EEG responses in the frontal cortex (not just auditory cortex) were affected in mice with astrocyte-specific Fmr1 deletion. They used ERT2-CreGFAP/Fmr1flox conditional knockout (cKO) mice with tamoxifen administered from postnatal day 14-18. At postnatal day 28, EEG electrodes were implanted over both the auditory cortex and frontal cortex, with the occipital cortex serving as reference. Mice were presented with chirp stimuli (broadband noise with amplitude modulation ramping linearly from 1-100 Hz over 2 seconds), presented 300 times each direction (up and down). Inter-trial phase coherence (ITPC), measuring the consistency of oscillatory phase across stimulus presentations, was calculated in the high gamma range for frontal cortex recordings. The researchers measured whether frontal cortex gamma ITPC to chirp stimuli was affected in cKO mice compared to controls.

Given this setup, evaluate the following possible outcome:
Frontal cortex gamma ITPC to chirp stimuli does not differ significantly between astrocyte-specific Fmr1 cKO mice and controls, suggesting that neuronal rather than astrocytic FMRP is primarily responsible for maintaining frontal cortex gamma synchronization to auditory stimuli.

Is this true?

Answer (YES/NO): NO